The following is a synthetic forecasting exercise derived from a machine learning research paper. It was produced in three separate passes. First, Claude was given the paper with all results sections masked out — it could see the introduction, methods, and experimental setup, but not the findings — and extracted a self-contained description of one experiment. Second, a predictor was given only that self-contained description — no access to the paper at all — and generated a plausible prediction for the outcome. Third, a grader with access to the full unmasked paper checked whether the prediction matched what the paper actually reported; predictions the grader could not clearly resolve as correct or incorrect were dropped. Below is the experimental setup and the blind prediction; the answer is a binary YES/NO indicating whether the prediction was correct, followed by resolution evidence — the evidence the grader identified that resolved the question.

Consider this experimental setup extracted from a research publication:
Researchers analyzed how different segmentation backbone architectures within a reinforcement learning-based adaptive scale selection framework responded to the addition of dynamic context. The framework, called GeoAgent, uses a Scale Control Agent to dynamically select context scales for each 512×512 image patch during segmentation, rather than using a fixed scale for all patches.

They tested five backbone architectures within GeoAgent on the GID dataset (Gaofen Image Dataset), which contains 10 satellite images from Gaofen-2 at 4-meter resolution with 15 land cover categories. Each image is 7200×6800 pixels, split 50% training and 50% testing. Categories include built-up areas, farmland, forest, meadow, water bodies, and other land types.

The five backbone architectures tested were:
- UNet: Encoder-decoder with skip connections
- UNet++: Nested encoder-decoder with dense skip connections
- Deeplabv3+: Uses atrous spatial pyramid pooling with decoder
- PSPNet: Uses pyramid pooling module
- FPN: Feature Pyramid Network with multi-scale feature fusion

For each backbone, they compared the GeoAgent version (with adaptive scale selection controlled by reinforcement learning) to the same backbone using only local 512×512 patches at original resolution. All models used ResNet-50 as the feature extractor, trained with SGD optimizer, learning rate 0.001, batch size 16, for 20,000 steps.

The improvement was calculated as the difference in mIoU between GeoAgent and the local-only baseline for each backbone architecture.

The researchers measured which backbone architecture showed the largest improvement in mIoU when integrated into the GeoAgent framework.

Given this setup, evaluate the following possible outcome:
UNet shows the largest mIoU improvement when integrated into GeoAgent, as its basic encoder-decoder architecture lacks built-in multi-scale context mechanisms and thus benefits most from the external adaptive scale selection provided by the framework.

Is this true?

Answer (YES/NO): NO